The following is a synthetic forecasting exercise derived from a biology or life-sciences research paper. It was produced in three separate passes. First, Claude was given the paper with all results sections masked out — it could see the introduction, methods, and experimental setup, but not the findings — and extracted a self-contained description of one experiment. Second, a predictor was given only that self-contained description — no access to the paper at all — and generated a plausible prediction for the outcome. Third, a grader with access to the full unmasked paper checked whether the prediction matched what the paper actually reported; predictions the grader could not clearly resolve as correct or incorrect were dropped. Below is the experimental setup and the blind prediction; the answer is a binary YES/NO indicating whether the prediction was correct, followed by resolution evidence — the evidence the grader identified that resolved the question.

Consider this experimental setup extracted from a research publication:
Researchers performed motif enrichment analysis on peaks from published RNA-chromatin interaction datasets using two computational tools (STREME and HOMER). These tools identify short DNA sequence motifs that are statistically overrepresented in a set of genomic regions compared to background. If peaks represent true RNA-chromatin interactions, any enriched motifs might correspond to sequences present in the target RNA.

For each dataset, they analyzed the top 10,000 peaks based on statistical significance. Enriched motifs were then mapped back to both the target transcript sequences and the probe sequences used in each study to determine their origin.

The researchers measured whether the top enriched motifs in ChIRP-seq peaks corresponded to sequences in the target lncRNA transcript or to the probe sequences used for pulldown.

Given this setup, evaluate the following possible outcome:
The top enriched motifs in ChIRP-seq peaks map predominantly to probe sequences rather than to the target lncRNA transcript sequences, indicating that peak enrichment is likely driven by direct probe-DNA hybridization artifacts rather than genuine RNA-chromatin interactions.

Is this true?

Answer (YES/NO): YES